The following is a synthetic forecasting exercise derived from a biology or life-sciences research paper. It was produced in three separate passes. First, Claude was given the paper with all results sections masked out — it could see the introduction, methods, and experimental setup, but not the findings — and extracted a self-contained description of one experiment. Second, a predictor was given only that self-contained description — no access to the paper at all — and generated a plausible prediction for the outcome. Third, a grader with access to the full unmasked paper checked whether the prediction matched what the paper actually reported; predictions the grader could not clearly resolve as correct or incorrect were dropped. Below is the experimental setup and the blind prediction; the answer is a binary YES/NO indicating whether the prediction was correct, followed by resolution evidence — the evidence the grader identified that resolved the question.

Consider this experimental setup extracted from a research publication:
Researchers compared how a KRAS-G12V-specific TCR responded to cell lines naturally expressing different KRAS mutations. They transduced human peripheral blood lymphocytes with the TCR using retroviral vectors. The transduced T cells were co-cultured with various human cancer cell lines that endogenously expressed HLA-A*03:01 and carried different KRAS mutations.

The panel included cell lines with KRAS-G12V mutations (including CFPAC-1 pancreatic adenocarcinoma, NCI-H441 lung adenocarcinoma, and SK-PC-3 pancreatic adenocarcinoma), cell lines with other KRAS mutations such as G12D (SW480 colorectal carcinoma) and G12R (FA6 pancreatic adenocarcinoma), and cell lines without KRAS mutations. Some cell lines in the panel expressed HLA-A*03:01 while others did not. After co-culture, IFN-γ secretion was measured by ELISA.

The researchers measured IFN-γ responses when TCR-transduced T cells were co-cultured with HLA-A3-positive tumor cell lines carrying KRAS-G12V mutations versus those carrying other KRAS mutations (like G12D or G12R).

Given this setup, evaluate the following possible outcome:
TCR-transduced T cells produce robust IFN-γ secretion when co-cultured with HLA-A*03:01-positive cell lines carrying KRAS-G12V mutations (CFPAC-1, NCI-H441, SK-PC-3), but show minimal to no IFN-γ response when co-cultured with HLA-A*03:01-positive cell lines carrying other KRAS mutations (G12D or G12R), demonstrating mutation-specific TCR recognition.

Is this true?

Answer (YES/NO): NO